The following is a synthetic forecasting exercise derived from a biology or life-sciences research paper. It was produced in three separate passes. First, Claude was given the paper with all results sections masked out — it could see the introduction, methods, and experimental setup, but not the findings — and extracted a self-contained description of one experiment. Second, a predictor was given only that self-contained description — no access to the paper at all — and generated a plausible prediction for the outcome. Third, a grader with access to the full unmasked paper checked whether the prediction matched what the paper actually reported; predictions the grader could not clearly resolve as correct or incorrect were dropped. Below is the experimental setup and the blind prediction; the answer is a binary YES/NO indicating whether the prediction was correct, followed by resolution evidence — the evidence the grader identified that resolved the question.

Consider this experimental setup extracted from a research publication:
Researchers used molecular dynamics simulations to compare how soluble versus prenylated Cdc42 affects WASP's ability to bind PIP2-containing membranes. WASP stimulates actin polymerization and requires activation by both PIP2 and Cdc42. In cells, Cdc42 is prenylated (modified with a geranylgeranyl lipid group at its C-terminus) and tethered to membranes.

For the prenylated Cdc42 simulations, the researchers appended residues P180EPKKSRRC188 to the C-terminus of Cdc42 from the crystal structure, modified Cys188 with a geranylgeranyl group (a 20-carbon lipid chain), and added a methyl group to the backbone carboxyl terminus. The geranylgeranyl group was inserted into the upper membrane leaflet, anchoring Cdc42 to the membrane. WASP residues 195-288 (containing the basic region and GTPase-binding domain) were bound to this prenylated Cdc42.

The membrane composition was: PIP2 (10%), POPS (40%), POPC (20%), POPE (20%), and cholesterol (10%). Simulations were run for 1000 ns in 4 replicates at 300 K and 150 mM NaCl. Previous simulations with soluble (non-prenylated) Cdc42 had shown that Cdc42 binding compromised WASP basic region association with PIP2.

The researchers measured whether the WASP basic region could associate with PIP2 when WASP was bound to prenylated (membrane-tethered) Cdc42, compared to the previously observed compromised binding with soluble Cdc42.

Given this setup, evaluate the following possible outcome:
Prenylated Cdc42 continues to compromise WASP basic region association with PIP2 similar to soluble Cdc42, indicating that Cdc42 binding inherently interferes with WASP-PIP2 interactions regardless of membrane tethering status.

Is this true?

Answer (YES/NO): NO